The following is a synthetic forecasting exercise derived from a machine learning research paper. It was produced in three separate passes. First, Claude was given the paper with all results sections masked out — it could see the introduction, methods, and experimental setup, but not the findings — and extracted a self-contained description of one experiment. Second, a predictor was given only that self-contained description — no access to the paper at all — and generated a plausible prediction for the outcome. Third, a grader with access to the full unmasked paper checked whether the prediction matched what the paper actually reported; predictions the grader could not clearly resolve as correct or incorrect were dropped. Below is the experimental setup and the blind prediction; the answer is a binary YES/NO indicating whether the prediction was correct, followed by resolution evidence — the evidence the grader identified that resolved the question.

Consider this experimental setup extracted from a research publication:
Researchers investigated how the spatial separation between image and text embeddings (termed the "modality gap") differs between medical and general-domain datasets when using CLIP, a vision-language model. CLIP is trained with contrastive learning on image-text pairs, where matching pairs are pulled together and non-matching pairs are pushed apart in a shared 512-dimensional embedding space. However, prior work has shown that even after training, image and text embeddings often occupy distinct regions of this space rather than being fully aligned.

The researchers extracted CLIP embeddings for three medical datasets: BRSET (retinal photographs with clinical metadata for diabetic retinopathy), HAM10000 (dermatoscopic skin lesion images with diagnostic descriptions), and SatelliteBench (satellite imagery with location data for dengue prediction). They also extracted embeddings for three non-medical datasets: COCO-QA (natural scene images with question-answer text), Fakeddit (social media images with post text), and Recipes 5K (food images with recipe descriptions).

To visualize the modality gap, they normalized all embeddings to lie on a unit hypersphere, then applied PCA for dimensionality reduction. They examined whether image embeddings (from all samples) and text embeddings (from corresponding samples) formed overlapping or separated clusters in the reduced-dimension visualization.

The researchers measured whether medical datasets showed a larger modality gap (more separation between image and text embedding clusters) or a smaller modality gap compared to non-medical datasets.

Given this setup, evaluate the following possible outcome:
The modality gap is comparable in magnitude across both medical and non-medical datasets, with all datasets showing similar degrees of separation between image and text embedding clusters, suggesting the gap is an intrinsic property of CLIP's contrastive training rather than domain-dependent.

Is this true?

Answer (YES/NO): NO